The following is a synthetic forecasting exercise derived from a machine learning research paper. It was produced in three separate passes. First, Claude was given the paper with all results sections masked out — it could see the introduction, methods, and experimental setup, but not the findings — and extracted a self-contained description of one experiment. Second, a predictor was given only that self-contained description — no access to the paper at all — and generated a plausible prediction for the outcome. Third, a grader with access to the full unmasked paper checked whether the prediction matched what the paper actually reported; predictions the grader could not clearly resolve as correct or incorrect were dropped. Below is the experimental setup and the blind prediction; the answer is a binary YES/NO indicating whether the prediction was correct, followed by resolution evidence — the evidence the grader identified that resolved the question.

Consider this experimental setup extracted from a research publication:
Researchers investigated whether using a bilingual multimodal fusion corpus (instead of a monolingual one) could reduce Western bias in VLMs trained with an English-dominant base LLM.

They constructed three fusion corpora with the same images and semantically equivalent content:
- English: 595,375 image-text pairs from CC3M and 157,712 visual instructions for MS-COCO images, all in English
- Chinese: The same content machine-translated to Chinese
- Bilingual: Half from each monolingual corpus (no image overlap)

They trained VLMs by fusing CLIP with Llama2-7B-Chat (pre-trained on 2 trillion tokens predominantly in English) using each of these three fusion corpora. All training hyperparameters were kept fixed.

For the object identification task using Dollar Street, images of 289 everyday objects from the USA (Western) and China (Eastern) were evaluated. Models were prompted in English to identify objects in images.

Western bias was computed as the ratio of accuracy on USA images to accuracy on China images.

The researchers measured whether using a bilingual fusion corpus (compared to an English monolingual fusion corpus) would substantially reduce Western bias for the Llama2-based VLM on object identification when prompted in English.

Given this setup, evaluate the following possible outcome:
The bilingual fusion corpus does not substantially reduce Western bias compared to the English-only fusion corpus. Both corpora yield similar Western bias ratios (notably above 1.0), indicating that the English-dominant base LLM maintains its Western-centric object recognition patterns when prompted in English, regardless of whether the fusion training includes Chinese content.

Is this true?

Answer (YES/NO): YES